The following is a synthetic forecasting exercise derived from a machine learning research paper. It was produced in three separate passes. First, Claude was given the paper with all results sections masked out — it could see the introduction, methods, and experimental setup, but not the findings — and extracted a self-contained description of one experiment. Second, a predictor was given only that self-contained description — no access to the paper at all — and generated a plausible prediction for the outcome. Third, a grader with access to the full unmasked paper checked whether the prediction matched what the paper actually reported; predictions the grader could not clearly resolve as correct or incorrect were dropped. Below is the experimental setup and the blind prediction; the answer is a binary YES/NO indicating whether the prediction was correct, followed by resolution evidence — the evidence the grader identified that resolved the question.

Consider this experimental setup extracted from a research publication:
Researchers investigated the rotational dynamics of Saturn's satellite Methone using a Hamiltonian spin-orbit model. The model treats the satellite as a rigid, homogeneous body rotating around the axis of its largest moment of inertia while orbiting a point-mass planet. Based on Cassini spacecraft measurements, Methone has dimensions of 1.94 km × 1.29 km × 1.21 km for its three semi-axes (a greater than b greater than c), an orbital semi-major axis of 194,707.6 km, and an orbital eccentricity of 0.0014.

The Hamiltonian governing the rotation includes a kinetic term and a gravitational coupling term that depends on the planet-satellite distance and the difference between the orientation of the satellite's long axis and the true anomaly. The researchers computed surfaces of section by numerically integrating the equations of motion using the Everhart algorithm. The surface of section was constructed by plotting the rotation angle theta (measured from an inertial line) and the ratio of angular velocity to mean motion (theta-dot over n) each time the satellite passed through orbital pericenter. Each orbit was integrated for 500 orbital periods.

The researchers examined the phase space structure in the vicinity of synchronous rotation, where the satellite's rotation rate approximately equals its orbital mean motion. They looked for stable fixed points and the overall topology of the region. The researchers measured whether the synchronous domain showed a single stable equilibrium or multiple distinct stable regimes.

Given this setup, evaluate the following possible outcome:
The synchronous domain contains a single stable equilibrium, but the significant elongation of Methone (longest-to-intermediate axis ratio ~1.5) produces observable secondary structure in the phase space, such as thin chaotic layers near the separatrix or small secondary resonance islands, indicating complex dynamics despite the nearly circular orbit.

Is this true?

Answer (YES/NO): NO